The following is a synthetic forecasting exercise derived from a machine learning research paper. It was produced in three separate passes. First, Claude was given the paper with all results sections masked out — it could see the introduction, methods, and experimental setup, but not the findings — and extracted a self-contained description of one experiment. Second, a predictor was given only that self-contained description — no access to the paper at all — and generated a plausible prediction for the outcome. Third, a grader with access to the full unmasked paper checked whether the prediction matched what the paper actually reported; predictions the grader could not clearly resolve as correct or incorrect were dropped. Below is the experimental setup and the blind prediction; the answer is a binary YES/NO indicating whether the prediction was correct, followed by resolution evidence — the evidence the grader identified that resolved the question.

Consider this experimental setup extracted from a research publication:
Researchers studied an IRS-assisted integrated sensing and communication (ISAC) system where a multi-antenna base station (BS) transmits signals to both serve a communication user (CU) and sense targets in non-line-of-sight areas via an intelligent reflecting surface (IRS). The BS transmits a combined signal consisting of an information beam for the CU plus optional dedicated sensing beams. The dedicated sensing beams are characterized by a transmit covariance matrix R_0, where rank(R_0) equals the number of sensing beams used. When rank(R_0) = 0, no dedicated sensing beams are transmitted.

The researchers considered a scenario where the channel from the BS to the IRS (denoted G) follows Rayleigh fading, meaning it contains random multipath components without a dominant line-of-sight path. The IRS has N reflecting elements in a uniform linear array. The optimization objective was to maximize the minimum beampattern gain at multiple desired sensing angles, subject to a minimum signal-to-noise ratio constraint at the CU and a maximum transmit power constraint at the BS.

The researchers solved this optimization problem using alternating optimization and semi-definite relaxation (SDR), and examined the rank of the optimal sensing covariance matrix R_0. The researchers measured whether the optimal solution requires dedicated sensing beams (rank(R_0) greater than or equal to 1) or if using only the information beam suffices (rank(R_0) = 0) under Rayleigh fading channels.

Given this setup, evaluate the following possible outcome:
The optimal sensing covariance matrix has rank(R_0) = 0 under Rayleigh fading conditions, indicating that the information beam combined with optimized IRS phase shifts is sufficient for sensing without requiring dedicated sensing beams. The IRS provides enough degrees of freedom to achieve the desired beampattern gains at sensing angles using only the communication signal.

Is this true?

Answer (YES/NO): NO